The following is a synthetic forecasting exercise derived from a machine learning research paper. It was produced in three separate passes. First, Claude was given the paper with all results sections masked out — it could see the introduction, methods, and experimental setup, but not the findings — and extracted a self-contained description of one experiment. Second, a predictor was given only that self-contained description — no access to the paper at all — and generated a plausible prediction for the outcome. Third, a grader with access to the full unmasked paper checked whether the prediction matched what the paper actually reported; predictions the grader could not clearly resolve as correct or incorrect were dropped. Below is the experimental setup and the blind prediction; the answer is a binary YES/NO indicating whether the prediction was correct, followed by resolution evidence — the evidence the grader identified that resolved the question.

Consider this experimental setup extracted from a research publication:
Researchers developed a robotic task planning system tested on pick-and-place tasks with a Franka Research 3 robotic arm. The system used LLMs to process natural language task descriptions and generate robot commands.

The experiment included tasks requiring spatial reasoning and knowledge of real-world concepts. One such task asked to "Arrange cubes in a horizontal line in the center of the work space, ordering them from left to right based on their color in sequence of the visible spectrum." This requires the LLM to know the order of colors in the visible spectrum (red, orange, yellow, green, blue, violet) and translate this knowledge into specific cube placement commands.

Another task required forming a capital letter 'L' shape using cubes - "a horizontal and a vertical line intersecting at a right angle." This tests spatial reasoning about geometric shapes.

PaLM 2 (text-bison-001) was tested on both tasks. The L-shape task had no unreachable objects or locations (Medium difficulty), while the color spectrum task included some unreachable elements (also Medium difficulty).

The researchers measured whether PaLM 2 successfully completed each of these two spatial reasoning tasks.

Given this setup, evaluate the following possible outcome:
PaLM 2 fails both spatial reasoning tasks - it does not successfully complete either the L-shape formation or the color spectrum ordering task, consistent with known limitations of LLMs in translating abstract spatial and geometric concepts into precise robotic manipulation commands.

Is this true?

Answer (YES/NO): NO